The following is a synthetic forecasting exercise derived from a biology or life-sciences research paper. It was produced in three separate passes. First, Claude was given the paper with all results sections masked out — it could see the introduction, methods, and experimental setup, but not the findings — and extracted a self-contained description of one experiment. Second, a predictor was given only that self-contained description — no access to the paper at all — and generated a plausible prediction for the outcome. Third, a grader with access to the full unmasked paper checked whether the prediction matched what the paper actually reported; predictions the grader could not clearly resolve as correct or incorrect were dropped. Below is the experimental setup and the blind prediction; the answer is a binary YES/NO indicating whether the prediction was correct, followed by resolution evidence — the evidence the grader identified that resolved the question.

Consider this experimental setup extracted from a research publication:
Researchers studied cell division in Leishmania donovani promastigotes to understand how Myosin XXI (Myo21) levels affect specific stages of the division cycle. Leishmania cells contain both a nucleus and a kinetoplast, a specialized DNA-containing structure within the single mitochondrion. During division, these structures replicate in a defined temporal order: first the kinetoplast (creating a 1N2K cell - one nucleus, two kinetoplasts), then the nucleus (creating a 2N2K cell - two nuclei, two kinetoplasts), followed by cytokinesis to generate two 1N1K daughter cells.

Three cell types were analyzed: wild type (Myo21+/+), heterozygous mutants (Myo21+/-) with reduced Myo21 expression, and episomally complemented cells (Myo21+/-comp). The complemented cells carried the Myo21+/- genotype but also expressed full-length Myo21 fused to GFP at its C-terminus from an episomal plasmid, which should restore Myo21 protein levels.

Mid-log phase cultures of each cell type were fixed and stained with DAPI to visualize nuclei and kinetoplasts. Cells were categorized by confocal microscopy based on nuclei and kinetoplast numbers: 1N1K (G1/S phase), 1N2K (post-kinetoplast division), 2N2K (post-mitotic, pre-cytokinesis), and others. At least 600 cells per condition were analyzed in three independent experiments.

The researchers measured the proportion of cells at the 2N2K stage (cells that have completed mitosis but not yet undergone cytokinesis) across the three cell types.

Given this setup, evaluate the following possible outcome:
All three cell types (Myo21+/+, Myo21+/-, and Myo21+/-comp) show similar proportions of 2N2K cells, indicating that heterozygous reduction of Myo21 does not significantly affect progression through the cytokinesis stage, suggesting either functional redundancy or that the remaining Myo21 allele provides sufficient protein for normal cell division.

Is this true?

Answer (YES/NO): NO